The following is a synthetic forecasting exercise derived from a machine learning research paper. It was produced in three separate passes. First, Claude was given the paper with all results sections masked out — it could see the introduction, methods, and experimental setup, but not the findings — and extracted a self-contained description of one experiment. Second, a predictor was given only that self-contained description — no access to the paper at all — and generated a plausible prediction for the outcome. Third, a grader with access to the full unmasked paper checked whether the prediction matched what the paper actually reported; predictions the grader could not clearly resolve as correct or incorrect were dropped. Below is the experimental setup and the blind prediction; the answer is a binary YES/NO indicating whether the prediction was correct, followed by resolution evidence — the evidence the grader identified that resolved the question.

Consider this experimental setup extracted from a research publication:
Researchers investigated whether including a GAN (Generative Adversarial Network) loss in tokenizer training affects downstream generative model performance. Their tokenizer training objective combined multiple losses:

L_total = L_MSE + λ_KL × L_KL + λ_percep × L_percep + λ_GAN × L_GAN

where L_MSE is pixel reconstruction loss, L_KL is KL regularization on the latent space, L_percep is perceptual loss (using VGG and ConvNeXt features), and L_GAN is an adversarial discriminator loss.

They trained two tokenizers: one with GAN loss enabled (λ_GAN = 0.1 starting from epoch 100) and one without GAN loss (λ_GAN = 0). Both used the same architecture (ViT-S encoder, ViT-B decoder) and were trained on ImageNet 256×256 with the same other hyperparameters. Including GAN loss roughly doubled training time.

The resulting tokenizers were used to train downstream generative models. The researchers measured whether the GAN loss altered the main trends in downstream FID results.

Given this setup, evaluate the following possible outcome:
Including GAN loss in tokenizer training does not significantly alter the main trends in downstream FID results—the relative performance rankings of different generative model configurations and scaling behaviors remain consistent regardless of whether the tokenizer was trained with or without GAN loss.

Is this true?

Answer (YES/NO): YES